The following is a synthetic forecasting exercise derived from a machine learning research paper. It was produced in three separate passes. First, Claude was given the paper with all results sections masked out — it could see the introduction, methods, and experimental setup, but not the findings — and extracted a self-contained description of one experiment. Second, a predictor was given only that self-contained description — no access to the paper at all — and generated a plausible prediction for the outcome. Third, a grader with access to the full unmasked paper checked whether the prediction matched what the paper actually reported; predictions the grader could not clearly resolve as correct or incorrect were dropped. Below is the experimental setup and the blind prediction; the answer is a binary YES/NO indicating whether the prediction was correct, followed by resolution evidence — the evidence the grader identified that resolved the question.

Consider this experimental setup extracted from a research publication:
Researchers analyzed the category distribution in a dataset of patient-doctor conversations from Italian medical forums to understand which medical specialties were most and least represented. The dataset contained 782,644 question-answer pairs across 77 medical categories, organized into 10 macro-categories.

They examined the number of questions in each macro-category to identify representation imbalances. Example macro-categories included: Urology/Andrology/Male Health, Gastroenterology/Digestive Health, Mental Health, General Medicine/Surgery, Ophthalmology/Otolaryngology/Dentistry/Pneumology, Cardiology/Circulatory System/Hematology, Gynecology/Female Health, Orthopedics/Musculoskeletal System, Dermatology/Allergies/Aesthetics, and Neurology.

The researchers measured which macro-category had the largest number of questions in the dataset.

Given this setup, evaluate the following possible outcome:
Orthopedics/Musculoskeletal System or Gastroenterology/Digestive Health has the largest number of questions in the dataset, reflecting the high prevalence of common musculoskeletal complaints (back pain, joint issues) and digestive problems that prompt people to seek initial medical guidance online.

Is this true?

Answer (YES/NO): NO